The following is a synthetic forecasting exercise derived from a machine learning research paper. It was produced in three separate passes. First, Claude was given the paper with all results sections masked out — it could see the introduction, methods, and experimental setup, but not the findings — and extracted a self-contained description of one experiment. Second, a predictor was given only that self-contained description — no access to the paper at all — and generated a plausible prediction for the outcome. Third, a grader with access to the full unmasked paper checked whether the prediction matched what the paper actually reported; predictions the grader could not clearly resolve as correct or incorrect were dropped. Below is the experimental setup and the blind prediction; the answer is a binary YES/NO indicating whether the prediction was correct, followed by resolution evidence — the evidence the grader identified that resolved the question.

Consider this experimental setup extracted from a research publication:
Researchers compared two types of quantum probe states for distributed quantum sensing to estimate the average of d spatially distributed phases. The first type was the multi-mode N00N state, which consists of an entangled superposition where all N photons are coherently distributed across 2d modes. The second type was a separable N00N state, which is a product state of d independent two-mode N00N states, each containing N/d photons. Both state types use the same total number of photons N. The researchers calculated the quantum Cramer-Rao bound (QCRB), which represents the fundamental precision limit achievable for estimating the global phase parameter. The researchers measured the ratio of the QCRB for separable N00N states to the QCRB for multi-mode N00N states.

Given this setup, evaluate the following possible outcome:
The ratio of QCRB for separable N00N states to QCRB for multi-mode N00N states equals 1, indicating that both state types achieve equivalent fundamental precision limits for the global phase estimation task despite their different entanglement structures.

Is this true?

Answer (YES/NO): NO